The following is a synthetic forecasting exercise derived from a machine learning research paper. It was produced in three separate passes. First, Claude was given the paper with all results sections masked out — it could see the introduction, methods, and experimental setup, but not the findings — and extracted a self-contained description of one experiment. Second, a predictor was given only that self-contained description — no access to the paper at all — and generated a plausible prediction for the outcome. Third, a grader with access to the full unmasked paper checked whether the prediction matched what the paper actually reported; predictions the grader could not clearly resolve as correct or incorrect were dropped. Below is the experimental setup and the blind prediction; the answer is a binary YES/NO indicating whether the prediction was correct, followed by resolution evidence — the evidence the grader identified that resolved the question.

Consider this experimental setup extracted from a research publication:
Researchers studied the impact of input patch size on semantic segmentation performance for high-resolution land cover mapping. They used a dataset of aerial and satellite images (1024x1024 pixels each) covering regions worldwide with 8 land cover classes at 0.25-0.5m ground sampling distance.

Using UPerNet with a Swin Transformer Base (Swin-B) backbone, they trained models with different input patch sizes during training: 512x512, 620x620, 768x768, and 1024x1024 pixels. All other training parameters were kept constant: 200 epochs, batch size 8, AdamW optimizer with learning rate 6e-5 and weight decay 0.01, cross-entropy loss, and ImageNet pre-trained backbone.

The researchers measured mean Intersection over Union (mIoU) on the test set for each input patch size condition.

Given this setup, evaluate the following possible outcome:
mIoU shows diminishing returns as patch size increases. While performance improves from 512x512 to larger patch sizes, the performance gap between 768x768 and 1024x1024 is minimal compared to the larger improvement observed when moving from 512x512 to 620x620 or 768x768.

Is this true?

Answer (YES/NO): NO